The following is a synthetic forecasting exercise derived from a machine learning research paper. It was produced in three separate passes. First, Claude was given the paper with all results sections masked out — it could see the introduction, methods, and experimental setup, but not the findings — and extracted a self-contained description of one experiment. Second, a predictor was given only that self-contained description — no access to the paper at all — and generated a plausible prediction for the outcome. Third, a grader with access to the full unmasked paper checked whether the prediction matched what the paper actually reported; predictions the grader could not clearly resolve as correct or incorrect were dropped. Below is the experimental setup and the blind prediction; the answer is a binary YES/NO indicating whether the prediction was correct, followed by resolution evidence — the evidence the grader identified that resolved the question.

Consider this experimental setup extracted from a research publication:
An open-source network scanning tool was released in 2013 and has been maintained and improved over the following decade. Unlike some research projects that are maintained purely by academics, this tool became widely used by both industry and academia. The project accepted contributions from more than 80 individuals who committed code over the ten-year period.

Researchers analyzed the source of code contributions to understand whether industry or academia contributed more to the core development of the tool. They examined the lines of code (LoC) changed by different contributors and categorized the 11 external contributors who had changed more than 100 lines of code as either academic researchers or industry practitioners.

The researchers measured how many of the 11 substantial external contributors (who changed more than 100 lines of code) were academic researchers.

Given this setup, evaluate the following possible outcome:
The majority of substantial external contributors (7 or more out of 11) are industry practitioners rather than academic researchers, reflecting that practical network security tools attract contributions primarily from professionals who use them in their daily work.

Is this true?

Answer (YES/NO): YES